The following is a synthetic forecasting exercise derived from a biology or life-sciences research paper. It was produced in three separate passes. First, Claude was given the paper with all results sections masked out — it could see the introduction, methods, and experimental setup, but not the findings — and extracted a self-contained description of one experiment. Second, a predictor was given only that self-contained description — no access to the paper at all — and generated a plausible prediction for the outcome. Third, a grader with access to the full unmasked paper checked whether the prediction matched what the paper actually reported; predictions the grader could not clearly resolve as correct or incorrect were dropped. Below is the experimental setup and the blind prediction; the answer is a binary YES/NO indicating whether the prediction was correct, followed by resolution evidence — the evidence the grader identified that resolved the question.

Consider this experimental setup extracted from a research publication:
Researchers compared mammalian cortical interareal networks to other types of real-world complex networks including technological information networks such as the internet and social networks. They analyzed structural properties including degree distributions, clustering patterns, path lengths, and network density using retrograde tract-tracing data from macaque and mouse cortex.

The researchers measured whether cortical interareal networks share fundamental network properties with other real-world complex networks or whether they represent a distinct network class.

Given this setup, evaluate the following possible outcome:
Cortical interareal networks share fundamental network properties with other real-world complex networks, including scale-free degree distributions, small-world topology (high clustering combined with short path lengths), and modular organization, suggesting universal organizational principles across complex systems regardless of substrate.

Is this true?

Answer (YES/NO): NO